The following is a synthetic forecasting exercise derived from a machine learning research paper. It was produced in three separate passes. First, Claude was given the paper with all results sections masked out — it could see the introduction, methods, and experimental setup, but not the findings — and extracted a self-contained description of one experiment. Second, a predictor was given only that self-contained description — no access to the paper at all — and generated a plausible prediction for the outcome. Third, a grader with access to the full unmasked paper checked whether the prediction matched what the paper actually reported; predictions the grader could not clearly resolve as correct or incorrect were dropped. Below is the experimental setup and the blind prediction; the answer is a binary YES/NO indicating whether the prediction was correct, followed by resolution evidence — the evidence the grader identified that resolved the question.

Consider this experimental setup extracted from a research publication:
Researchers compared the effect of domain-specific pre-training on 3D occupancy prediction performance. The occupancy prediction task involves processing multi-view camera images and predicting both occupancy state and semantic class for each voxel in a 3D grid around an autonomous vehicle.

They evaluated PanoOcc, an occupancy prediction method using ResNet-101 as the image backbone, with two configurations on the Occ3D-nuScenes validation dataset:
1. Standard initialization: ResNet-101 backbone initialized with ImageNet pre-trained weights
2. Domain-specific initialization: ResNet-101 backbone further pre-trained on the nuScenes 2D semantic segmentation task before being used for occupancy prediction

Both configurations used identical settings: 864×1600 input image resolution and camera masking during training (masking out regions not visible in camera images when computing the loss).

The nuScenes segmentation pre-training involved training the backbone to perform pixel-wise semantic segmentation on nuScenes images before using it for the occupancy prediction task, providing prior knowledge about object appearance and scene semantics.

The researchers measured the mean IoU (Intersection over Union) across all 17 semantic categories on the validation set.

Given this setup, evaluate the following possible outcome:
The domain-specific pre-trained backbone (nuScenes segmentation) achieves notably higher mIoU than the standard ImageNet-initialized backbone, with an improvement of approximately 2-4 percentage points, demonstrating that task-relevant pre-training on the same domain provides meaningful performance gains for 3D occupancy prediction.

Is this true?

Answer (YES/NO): NO